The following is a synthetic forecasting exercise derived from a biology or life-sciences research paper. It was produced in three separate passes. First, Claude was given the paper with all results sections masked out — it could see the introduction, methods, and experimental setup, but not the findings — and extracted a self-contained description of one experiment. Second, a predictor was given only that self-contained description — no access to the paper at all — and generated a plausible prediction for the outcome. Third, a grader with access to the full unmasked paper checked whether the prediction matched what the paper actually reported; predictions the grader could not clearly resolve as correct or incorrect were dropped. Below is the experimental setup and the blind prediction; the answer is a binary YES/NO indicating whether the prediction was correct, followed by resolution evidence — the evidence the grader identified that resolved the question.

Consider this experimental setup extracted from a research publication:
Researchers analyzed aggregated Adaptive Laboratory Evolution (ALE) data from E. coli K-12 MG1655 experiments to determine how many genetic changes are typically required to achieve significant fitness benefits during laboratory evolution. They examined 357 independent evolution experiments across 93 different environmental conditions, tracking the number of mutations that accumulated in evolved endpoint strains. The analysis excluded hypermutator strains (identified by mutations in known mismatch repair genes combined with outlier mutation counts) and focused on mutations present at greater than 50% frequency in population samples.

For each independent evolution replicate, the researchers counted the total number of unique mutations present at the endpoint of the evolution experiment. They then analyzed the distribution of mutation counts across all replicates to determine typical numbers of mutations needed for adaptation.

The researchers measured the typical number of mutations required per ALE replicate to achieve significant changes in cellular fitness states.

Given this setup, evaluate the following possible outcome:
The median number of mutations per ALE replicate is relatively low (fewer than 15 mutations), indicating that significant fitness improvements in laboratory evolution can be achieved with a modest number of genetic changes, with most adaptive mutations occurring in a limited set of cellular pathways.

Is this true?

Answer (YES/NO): YES